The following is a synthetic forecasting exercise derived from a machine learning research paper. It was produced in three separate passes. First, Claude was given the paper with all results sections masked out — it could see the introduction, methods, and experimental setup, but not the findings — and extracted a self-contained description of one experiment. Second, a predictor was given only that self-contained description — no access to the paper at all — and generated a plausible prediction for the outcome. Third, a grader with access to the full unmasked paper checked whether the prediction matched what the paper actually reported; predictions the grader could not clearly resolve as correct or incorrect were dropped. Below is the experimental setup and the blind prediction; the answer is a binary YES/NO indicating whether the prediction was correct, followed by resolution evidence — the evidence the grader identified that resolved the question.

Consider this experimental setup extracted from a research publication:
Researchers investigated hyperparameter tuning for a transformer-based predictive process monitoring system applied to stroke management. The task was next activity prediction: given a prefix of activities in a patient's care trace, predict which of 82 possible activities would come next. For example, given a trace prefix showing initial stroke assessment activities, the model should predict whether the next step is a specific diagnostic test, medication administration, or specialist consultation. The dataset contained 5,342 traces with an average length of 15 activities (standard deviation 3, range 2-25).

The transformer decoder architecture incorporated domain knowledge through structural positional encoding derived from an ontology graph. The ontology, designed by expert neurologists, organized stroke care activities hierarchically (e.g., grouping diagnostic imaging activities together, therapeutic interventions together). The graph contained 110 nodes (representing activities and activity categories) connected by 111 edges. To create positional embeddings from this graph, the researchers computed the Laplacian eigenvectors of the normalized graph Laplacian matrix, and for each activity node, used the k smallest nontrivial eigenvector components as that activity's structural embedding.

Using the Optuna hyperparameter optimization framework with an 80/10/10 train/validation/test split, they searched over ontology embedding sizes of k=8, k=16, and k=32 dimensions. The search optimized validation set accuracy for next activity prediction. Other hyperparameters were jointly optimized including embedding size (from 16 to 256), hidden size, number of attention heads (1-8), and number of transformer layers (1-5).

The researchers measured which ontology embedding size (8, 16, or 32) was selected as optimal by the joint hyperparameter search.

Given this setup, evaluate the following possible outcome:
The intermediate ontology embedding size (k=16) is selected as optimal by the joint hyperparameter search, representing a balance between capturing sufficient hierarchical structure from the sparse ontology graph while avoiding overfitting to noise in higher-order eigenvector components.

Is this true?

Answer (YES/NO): NO